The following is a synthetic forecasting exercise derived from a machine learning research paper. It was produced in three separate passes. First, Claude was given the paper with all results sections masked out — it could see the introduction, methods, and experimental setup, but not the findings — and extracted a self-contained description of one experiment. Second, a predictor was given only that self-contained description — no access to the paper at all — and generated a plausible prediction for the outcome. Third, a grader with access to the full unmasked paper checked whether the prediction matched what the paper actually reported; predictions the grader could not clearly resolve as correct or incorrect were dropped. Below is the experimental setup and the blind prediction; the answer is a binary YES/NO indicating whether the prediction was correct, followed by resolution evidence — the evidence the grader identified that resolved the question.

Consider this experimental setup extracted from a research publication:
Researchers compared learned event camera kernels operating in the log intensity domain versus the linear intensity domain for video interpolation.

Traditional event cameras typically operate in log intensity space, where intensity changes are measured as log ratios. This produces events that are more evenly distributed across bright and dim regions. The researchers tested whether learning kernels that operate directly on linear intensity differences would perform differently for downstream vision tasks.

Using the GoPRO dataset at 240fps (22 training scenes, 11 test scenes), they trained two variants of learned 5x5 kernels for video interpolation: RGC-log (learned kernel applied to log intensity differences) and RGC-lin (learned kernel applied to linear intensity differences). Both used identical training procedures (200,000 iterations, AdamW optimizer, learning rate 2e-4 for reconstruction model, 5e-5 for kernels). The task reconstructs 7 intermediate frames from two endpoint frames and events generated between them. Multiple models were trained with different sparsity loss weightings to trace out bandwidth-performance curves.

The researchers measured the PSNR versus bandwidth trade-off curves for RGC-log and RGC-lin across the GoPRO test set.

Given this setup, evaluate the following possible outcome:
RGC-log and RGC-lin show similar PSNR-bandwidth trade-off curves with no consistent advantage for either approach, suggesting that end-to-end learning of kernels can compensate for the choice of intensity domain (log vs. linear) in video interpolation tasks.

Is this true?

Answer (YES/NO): NO